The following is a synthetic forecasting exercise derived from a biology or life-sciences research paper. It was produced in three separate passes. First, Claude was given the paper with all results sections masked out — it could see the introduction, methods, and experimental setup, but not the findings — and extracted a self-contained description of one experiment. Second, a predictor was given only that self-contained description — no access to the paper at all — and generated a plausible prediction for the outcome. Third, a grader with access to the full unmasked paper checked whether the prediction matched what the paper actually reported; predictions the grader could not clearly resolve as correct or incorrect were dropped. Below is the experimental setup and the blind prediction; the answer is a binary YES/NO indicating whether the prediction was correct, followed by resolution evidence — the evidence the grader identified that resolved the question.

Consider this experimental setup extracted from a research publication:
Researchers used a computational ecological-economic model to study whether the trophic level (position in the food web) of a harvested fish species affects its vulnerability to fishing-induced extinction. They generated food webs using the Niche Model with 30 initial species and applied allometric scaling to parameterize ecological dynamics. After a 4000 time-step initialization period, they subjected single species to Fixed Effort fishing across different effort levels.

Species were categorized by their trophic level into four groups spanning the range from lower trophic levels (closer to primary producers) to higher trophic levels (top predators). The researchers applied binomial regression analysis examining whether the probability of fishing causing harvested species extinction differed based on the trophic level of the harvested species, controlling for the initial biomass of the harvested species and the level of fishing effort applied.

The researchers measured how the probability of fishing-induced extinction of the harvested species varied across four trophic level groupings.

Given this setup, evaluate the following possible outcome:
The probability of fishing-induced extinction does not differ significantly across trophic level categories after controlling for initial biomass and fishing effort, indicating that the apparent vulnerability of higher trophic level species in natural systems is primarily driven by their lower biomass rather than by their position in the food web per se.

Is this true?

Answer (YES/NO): NO